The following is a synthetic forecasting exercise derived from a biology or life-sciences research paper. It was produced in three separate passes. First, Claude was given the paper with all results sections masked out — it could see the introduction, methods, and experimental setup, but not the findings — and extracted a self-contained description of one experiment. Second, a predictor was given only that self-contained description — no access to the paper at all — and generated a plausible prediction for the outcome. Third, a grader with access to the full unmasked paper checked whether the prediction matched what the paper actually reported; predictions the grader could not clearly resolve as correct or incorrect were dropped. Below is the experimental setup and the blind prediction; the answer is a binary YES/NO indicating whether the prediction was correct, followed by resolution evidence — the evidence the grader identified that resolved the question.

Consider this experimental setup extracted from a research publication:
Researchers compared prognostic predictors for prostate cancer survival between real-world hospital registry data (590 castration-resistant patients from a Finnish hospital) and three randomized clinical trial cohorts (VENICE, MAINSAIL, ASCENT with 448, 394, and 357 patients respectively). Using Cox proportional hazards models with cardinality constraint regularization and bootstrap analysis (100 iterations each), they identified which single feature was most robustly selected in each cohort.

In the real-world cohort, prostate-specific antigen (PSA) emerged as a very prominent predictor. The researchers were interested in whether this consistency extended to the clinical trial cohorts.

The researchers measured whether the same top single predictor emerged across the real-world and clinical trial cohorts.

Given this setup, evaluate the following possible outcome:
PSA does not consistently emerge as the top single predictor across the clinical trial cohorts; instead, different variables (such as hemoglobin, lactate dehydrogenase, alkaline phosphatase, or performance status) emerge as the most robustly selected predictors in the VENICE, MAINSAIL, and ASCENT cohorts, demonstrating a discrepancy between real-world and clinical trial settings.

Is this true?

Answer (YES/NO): YES